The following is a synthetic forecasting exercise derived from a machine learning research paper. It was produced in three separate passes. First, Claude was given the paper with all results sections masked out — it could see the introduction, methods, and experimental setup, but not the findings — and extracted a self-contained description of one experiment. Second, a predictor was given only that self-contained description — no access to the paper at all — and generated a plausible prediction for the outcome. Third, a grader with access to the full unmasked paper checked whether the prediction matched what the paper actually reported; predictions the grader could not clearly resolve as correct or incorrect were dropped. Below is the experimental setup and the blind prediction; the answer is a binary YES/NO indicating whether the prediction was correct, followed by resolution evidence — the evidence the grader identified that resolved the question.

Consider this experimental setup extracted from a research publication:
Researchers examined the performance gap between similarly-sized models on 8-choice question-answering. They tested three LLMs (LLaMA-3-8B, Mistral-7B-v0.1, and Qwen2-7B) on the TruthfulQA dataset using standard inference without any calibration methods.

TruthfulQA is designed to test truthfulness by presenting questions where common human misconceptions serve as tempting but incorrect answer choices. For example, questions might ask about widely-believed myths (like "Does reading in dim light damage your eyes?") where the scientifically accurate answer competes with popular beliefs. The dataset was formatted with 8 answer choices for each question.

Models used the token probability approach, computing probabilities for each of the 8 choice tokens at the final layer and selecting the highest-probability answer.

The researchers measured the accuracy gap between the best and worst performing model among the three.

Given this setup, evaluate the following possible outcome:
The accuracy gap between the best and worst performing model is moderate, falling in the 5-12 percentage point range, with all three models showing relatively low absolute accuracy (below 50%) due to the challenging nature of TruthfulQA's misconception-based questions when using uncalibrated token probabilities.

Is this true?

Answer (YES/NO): NO